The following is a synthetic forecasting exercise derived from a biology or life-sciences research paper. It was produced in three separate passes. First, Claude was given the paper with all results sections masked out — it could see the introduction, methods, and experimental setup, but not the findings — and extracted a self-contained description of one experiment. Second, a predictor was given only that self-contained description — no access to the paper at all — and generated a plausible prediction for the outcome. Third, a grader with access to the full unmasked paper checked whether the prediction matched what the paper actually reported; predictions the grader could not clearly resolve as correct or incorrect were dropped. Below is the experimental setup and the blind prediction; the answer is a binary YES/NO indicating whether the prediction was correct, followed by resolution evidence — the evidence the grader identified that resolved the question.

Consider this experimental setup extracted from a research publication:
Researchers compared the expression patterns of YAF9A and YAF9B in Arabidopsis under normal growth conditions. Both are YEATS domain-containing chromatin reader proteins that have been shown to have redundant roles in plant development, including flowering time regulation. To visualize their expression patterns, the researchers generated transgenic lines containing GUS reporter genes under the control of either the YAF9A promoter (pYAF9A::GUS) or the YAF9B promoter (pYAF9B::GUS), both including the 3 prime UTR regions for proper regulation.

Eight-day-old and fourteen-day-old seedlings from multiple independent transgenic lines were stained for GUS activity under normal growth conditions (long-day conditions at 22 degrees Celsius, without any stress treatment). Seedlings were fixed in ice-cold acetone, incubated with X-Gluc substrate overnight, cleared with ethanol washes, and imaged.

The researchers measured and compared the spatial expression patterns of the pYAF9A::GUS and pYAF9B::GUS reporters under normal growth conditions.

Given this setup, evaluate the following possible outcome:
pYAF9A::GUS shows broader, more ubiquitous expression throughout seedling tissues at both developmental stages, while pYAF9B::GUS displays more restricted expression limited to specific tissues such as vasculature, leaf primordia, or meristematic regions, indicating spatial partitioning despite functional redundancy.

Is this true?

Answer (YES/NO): NO